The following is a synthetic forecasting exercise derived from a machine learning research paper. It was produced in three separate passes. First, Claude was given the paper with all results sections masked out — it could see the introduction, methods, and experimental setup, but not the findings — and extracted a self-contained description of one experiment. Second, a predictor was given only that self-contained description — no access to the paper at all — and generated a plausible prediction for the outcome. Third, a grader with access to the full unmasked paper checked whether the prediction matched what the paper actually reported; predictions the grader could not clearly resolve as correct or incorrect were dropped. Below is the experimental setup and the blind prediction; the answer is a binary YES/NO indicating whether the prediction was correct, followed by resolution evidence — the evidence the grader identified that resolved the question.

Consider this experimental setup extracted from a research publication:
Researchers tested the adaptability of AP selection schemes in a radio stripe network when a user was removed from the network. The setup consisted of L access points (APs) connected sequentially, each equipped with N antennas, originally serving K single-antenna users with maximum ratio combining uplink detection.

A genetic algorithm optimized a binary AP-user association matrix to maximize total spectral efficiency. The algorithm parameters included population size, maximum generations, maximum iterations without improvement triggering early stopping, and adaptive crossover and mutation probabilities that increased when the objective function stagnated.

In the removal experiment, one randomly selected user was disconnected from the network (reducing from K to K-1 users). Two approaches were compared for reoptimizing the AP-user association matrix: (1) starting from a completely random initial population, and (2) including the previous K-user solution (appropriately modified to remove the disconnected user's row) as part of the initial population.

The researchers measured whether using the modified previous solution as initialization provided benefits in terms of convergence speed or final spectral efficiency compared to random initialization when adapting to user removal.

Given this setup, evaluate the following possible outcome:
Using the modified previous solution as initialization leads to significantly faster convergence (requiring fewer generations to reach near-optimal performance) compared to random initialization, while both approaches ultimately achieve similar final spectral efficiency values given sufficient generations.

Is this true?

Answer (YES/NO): NO